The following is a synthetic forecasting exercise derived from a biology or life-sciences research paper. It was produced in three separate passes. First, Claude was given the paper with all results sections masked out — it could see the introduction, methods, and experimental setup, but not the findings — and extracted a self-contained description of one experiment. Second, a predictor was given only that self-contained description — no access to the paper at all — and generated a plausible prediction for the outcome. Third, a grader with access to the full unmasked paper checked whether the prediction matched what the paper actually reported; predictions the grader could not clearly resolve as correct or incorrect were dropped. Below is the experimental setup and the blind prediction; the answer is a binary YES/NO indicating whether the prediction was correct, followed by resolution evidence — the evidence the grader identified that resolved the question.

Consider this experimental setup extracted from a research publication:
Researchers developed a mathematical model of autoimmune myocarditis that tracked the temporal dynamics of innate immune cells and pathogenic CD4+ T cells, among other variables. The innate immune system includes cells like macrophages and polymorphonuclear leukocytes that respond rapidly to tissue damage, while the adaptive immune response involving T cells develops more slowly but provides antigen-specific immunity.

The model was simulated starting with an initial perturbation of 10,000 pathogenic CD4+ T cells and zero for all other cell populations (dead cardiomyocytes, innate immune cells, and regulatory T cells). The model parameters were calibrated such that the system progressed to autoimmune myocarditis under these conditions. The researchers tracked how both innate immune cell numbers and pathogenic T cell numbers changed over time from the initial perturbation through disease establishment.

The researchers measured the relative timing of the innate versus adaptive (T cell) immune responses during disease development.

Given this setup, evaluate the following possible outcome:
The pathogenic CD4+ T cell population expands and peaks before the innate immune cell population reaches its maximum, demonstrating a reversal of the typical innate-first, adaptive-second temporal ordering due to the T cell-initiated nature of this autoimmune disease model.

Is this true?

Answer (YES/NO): NO